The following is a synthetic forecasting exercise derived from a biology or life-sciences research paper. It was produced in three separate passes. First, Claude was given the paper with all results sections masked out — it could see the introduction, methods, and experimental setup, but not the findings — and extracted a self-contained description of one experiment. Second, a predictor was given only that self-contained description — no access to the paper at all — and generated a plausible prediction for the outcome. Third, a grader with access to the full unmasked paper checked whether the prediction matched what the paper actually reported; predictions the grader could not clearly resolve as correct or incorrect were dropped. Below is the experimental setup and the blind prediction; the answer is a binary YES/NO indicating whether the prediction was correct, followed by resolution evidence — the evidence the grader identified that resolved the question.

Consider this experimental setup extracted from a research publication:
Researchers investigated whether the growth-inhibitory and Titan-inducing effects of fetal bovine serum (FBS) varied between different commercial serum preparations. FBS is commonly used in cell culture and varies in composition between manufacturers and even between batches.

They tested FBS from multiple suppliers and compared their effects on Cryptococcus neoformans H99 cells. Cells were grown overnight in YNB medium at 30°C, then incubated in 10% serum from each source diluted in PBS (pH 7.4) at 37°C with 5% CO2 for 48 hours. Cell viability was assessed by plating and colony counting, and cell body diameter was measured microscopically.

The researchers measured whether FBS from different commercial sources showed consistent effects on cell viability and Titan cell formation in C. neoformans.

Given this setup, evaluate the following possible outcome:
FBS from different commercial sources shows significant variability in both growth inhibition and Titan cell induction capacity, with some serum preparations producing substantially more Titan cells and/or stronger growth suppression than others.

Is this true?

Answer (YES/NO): NO